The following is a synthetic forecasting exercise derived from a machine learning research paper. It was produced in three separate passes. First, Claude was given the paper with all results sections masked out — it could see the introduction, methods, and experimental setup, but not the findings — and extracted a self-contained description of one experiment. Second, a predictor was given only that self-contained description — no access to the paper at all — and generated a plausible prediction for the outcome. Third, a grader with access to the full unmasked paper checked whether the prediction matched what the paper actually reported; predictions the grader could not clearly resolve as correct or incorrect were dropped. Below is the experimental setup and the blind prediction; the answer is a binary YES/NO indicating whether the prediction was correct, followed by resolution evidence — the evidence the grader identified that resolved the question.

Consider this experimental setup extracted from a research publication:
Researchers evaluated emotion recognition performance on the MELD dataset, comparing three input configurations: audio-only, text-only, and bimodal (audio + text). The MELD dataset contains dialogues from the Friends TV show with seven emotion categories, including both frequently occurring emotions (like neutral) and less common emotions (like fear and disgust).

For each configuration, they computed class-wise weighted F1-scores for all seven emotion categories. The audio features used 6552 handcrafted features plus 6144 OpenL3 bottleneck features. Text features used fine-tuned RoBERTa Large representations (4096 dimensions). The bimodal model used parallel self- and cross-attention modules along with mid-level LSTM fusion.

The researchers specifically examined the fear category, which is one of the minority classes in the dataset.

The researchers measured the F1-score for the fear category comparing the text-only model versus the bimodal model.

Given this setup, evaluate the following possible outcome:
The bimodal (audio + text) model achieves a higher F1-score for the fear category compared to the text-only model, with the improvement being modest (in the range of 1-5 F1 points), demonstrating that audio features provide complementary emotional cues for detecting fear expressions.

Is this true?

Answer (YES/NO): NO